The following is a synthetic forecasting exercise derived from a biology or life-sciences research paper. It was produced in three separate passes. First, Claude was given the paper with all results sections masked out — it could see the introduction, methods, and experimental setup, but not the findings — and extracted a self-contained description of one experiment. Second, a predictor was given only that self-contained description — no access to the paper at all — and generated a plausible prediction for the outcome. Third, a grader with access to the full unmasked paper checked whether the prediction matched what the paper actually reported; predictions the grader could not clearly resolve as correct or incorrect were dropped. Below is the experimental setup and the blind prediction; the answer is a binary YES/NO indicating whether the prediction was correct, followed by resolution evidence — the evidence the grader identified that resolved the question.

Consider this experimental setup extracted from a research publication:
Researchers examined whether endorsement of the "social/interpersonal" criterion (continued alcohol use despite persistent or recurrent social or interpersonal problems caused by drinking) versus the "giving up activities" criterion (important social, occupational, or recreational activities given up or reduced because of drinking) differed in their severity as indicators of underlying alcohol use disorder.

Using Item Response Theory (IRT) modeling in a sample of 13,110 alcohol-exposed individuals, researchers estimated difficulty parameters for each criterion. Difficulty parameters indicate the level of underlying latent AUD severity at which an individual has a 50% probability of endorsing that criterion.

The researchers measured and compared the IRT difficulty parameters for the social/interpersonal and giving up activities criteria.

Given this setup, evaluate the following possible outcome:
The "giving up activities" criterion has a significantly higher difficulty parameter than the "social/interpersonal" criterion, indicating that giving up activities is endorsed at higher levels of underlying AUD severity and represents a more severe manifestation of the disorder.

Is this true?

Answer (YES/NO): YES